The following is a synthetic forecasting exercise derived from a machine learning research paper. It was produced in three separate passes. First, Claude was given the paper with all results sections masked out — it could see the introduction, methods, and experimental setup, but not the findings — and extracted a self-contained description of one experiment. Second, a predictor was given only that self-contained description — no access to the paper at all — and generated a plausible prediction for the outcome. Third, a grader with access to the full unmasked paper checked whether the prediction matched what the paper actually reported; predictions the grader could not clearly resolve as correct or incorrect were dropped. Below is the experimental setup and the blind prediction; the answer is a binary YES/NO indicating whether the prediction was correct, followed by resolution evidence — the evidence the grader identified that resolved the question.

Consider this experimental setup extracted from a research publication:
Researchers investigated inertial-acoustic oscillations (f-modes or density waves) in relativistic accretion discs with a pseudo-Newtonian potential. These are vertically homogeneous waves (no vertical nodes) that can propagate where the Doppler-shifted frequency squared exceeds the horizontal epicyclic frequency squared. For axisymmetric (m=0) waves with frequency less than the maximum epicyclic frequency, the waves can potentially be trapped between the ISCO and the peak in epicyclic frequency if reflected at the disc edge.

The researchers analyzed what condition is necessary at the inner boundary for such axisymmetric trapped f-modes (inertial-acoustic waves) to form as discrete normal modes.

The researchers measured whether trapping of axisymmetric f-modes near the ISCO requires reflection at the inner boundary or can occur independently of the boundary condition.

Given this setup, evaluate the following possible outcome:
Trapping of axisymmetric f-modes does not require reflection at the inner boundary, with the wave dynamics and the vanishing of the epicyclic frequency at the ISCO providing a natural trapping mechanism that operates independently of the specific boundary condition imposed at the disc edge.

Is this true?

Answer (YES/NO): NO